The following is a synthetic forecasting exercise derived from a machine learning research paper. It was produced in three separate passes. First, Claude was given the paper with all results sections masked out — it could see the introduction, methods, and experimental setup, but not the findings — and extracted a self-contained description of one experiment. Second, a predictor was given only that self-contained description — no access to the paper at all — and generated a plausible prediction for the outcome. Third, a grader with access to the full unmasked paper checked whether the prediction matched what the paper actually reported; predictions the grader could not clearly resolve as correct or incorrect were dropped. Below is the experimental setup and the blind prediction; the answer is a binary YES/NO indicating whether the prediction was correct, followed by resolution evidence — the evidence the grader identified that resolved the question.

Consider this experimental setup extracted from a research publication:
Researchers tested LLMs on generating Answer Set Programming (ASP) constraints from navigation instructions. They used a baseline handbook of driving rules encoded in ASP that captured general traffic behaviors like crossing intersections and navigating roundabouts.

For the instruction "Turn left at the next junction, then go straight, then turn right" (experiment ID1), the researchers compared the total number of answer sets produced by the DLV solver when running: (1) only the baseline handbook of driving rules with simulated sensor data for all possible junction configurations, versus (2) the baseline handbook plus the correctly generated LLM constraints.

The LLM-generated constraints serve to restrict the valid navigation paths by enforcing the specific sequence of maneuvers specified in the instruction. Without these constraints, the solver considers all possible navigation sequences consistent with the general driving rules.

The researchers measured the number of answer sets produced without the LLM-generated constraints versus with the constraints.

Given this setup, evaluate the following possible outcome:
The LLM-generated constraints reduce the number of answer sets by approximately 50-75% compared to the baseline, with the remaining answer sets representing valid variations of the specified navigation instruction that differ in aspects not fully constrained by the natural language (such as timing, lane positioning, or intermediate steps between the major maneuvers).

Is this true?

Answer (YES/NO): NO